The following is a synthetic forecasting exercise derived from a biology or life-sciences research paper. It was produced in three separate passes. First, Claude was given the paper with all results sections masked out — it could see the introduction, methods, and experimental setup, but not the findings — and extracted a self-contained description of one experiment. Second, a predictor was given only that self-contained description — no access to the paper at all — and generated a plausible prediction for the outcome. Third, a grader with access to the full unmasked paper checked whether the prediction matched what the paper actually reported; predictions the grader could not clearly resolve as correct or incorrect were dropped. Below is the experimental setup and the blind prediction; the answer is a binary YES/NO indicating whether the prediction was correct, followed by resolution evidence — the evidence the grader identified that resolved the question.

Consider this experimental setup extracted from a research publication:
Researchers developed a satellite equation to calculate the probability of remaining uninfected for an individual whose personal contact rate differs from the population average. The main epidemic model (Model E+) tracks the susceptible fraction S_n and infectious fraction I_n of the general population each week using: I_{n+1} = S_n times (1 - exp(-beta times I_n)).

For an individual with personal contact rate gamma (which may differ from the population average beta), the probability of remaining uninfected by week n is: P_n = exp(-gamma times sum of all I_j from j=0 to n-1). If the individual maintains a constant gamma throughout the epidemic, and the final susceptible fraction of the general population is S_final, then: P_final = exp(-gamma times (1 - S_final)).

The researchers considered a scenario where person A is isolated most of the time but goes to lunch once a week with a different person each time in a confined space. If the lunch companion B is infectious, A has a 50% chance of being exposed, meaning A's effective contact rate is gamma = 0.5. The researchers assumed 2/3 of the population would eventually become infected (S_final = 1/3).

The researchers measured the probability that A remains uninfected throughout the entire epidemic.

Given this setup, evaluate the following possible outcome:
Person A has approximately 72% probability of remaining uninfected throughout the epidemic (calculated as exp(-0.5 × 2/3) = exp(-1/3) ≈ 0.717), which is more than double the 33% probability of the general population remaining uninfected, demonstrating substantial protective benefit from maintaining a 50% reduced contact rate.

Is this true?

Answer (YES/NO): YES